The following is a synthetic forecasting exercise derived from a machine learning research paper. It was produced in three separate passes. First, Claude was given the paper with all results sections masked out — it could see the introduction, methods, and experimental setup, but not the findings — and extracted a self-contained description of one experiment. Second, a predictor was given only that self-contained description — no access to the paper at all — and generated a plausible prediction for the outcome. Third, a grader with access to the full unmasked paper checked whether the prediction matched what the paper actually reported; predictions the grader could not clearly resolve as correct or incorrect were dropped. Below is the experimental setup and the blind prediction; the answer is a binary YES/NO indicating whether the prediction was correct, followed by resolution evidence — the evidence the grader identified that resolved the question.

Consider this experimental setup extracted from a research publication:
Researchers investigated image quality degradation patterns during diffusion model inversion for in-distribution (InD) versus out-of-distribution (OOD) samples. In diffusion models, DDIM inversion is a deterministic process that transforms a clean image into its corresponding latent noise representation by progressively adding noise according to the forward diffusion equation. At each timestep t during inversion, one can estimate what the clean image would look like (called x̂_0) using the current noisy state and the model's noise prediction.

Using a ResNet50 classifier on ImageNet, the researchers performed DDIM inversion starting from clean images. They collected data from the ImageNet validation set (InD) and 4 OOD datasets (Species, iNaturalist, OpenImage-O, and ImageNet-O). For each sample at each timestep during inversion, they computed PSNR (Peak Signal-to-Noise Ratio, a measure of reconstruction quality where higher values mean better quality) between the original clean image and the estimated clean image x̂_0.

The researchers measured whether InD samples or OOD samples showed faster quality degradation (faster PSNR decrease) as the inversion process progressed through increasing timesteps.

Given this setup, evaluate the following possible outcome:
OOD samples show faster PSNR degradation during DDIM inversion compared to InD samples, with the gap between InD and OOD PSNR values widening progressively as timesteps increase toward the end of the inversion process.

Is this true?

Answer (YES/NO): NO